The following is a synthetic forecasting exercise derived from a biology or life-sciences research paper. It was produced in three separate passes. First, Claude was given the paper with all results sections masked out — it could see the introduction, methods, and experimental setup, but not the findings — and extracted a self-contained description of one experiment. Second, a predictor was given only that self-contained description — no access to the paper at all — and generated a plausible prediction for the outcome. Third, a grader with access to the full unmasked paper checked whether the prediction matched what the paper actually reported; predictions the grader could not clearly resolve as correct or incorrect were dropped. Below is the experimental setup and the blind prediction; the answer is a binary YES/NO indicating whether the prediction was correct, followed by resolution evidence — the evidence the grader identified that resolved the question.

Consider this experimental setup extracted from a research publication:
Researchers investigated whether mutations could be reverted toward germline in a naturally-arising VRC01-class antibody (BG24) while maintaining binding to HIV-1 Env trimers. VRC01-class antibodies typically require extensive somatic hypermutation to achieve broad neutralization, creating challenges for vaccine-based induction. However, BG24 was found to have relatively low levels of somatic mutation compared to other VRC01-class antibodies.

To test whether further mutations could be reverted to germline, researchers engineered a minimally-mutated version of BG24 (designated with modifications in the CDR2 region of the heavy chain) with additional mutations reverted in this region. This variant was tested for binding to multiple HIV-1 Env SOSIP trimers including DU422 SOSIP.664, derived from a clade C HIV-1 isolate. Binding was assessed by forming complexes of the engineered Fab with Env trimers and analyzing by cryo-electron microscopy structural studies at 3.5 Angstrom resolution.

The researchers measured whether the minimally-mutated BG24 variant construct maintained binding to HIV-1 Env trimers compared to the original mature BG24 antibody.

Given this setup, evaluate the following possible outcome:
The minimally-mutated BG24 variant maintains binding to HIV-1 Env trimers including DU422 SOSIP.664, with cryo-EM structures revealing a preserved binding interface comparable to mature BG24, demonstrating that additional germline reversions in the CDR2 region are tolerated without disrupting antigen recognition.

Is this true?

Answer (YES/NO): NO